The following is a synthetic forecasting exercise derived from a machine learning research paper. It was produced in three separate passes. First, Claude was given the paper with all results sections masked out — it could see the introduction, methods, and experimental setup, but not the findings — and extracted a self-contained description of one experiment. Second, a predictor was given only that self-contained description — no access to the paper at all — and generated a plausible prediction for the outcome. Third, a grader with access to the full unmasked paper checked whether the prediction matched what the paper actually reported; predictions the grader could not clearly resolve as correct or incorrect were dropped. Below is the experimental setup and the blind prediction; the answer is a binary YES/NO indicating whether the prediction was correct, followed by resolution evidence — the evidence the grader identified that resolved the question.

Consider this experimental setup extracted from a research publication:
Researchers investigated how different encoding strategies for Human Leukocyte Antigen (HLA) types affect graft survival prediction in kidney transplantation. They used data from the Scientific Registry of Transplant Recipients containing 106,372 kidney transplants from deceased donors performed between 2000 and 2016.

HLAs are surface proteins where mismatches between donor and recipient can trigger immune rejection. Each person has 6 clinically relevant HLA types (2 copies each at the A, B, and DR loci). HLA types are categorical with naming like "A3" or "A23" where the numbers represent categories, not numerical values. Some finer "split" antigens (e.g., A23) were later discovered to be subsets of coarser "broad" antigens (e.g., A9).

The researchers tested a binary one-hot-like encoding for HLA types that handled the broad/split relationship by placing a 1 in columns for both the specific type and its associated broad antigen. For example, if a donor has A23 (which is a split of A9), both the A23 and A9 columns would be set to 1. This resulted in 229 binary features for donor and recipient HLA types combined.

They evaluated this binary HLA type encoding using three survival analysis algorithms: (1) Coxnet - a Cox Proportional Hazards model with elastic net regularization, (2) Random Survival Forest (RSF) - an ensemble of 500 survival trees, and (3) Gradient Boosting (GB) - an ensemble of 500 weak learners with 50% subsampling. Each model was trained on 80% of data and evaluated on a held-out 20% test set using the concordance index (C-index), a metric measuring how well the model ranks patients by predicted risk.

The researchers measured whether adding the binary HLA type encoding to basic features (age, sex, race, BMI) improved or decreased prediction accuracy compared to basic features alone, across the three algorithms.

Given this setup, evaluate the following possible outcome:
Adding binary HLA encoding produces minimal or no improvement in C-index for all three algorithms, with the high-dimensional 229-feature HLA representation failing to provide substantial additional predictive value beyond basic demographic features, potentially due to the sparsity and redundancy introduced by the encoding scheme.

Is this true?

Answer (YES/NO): NO